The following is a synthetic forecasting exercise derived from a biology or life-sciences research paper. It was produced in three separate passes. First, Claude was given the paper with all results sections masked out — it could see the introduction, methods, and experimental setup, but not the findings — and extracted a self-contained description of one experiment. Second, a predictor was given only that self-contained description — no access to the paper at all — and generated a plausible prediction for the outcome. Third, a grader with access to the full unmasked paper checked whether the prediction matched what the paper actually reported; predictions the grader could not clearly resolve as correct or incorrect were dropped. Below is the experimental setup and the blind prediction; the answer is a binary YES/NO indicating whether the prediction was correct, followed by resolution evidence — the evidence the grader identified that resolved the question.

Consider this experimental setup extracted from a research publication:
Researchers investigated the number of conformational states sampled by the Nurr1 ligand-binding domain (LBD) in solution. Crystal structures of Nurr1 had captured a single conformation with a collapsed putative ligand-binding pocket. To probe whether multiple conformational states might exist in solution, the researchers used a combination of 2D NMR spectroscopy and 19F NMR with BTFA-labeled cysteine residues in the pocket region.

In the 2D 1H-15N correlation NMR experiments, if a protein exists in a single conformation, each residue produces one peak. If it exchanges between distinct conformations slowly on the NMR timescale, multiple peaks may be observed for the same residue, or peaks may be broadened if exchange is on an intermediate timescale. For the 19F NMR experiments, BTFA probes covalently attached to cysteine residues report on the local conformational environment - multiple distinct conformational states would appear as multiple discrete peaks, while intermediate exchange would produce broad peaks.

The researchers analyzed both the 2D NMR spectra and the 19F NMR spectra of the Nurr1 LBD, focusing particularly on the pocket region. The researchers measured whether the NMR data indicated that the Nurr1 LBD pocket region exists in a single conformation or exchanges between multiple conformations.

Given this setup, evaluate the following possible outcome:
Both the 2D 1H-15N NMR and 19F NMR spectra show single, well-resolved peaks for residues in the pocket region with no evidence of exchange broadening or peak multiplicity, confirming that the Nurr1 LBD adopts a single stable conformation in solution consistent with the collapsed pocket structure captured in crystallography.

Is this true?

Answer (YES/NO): NO